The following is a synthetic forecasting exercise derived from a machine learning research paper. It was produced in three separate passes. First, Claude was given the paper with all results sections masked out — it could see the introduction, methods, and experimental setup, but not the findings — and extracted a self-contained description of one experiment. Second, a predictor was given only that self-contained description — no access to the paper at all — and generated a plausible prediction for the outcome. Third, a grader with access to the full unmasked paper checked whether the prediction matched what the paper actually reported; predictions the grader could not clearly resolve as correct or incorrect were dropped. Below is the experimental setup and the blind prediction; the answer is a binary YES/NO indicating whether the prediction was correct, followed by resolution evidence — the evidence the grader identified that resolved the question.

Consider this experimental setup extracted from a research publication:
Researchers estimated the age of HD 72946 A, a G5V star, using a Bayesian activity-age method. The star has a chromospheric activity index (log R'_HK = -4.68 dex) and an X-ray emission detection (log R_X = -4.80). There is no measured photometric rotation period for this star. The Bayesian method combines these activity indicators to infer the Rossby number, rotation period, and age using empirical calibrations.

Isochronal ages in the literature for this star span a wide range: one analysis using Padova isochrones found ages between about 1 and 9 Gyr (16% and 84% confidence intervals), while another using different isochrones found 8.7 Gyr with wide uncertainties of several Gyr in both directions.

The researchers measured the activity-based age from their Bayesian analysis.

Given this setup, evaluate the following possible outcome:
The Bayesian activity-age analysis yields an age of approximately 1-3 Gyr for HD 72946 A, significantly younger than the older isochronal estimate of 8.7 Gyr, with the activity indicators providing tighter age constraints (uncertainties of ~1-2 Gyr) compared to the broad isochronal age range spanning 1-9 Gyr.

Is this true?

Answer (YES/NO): YES